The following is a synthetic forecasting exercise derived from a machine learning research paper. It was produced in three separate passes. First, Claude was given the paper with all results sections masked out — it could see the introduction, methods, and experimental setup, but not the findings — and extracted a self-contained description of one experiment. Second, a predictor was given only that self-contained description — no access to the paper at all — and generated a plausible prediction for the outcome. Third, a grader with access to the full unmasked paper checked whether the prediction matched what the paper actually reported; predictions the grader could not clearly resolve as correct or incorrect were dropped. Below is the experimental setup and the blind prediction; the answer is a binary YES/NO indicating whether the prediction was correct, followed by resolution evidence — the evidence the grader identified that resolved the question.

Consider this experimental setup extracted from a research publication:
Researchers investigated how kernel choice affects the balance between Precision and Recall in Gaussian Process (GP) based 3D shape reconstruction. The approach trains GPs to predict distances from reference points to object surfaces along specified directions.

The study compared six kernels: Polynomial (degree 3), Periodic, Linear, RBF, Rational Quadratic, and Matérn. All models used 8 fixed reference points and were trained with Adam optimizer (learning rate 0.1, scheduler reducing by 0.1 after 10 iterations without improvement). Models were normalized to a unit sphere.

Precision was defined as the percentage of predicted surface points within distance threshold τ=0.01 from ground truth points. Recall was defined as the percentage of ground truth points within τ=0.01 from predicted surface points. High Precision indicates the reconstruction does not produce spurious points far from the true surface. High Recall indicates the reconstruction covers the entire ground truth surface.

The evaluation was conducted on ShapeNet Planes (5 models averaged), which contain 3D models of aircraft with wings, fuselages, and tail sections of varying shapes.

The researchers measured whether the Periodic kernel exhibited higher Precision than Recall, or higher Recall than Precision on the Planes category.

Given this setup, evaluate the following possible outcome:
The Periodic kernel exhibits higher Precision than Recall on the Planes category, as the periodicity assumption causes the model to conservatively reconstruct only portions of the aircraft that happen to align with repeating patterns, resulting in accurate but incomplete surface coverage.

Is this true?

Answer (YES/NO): NO